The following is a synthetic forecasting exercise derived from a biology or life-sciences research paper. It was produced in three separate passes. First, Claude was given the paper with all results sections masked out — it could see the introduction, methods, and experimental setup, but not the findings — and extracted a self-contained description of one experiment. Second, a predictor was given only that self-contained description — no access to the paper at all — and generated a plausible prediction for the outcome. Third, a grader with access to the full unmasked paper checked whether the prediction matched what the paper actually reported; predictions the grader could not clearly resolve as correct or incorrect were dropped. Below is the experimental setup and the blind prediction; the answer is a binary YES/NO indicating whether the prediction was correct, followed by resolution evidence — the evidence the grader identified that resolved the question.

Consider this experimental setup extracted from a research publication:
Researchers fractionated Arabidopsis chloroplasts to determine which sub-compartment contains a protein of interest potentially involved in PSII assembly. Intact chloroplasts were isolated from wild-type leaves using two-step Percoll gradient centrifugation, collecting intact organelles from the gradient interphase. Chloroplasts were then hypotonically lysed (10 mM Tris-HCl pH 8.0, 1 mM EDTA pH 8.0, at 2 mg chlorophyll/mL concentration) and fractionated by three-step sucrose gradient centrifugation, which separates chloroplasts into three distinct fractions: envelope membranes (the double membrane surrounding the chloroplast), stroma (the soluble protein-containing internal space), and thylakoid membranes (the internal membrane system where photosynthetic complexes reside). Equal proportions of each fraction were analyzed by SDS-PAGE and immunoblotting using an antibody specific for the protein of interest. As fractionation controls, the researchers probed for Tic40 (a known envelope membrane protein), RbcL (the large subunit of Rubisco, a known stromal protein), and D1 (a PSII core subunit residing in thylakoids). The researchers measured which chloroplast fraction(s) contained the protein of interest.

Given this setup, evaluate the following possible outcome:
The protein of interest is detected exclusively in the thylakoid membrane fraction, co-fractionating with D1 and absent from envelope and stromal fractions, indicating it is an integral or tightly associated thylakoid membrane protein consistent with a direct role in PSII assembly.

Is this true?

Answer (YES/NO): YES